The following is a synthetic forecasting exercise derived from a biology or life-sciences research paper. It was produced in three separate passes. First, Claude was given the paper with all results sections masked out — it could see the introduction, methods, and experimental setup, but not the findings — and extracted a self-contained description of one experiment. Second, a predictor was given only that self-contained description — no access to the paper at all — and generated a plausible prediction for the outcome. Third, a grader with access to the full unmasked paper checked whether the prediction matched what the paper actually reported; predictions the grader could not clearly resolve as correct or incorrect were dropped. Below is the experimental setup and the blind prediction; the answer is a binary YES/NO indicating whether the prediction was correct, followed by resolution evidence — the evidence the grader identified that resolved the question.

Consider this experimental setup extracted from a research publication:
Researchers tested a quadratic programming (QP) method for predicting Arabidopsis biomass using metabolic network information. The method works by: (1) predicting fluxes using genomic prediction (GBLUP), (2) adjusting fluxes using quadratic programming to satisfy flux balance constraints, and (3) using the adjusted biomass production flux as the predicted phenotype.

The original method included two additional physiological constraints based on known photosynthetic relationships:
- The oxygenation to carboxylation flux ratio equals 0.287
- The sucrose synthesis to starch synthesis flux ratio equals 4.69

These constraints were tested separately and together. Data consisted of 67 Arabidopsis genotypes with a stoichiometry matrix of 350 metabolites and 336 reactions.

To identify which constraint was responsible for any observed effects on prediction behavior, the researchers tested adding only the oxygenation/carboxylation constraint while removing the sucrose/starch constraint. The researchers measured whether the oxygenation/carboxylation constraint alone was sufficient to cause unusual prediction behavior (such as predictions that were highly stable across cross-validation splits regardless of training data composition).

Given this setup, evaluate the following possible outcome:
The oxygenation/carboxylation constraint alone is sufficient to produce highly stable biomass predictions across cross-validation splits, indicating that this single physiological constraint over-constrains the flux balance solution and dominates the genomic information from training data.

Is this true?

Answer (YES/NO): YES